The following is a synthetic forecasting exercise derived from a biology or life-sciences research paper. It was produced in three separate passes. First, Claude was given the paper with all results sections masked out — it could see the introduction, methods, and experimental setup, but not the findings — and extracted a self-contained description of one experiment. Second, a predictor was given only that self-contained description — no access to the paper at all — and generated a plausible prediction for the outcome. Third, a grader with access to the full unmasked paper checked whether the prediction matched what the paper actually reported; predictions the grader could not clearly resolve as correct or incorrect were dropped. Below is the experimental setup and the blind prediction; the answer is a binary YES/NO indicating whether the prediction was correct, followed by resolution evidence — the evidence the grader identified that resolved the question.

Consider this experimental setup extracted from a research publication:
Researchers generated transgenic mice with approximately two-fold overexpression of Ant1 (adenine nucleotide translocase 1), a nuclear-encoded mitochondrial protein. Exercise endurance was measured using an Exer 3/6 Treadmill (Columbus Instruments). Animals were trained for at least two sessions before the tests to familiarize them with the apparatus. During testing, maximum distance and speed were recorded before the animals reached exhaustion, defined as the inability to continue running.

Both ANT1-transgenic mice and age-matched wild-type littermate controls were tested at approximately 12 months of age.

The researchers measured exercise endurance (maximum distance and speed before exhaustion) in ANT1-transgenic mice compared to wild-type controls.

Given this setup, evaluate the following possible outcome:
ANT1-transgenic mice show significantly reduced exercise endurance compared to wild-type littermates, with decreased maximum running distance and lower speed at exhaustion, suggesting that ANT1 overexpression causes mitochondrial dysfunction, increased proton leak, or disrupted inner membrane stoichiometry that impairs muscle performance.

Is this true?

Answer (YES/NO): YES